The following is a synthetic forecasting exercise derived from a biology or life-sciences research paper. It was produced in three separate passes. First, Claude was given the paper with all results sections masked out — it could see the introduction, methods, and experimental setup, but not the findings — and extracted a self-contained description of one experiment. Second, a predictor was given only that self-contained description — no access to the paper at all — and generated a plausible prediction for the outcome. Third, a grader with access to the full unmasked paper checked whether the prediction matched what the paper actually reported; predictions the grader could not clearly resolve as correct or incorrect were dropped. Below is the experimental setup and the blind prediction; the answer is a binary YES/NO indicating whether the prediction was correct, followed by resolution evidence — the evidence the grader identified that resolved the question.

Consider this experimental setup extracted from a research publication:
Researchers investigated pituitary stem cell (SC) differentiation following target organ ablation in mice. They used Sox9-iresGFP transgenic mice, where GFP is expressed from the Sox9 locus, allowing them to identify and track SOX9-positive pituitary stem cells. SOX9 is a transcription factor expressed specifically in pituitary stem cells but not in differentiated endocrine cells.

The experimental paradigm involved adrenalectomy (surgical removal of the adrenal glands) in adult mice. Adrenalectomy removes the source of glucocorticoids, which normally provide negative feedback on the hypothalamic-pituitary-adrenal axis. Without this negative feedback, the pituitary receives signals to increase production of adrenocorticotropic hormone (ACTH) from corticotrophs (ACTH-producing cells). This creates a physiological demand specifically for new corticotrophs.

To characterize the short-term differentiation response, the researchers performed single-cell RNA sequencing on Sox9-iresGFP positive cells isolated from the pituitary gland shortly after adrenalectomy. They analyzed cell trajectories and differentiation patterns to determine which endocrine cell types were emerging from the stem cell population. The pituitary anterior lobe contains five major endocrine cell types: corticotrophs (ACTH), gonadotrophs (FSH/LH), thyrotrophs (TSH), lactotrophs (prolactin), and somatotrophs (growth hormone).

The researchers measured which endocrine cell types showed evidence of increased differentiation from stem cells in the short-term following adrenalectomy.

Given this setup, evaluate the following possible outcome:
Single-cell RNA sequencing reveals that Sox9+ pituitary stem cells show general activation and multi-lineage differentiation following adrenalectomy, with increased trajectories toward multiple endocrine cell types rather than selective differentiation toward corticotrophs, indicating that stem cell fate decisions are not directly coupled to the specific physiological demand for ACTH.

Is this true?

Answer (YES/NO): YES